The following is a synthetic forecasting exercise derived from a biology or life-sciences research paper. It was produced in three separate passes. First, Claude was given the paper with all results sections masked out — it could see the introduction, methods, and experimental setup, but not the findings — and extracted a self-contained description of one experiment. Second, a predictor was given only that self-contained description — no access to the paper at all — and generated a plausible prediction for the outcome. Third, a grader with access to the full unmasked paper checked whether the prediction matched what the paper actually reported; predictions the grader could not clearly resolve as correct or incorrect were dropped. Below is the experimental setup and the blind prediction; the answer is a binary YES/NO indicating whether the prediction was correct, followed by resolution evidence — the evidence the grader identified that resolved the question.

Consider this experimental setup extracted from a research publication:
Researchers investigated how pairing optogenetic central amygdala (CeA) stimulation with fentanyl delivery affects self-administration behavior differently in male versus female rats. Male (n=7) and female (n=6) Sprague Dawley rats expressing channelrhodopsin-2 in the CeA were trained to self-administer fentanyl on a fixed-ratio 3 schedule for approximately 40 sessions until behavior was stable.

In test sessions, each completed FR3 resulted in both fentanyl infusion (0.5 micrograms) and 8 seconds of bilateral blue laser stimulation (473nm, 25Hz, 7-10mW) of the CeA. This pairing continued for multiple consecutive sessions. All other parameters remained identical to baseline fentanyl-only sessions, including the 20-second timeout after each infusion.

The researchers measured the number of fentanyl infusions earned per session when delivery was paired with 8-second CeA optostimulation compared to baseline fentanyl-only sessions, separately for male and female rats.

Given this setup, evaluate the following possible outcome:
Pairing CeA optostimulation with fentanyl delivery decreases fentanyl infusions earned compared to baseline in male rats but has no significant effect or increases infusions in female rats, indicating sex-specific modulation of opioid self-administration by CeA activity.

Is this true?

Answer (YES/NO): NO